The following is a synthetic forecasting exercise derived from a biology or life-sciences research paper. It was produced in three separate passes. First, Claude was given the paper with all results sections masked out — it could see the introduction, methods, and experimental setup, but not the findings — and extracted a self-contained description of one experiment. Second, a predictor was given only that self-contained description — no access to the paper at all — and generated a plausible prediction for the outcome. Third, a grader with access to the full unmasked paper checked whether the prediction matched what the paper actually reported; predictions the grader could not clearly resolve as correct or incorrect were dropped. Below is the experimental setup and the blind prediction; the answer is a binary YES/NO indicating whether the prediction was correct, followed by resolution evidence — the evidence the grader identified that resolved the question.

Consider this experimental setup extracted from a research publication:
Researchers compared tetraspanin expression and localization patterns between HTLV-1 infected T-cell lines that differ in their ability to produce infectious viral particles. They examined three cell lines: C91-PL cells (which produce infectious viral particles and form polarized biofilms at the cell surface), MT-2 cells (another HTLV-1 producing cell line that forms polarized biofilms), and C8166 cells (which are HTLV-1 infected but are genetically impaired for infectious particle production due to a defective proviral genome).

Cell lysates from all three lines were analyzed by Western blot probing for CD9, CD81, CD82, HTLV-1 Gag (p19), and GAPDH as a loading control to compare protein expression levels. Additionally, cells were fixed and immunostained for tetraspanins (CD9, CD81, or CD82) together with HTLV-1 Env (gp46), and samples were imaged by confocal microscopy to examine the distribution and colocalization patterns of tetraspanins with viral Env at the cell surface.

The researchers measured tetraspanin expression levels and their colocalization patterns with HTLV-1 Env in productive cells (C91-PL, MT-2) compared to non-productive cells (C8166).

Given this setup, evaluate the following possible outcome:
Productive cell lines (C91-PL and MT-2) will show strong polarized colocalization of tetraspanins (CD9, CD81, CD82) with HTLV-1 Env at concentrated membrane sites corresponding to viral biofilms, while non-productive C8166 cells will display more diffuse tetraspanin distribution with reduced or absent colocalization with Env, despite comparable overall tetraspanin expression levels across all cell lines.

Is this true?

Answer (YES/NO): YES